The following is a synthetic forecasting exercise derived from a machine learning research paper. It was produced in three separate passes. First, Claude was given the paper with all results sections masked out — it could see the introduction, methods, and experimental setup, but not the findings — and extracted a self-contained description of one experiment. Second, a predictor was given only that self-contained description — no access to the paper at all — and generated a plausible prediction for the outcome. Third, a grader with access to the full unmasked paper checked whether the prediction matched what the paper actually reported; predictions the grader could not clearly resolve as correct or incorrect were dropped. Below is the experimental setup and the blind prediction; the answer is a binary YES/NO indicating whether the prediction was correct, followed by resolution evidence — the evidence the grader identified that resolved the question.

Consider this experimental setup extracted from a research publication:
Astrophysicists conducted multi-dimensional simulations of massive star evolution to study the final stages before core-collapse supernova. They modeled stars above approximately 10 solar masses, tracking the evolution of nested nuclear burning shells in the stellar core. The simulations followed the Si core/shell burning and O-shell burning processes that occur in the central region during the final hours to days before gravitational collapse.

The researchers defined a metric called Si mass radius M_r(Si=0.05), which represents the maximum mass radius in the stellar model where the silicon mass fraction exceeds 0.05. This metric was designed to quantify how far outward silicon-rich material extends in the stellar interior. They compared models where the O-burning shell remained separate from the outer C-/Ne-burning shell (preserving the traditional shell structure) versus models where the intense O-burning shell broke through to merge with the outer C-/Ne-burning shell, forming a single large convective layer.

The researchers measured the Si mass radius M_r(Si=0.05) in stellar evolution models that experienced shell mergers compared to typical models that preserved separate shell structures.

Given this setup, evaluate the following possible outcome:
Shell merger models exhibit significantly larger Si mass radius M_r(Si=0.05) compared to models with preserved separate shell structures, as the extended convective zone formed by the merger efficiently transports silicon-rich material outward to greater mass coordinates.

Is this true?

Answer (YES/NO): YES